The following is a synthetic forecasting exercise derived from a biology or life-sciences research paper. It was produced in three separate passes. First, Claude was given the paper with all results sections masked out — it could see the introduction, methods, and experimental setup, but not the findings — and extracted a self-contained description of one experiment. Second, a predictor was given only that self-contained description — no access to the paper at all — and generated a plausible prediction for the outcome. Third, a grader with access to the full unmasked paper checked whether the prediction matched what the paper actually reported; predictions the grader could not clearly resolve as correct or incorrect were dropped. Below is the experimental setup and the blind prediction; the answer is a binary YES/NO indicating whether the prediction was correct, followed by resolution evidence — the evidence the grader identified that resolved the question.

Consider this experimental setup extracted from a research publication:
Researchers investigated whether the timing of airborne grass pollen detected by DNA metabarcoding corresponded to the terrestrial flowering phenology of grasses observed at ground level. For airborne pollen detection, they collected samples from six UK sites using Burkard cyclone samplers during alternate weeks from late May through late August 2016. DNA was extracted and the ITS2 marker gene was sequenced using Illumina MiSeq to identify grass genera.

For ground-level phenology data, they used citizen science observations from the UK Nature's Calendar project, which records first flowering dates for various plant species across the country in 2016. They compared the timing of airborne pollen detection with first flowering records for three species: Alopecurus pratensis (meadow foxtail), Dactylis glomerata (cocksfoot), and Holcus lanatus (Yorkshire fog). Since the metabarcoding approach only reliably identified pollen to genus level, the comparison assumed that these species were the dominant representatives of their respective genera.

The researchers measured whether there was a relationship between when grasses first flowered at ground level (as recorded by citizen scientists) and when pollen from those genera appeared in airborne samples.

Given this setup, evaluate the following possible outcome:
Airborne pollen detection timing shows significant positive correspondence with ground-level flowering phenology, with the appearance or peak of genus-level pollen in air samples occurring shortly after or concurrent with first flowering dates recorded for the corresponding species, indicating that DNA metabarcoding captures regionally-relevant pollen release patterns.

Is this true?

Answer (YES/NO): YES